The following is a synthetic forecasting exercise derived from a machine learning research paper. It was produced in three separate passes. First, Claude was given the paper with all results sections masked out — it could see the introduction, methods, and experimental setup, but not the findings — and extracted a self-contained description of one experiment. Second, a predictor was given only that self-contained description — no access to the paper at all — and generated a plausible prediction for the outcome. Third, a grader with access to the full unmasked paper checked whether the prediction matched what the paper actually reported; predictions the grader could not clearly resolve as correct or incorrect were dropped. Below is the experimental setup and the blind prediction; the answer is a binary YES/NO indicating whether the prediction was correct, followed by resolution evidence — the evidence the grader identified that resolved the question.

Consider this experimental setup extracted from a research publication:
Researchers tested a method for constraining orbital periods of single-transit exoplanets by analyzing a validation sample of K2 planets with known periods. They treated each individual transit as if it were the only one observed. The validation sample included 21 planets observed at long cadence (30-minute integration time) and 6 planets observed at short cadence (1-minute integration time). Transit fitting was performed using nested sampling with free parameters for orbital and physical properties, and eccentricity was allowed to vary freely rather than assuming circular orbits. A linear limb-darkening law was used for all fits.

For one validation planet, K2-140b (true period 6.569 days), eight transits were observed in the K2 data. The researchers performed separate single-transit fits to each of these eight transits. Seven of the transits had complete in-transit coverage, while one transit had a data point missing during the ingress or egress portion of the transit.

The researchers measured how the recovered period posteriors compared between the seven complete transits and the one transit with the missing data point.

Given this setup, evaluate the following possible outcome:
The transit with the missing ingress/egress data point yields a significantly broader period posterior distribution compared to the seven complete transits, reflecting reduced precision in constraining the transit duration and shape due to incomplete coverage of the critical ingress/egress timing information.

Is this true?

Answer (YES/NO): NO